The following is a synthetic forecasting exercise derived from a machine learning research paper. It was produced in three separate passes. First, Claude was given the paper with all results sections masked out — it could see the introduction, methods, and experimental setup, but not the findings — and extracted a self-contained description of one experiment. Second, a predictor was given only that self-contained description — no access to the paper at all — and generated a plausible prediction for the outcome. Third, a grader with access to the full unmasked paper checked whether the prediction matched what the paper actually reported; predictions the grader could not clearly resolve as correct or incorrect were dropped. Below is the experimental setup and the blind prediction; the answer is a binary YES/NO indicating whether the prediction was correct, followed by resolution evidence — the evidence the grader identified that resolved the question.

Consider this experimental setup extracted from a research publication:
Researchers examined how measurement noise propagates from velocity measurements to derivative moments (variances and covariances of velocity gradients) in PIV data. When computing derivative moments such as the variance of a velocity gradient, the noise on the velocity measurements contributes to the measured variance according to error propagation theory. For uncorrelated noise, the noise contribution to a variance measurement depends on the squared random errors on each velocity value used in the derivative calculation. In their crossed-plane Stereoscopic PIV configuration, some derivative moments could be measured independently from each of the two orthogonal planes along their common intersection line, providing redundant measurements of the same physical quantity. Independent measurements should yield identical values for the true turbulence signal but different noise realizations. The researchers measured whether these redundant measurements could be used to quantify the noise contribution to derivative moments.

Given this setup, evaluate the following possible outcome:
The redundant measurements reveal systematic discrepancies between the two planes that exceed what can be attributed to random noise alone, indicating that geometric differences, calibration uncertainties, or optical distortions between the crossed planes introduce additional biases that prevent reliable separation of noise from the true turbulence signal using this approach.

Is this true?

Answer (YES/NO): NO